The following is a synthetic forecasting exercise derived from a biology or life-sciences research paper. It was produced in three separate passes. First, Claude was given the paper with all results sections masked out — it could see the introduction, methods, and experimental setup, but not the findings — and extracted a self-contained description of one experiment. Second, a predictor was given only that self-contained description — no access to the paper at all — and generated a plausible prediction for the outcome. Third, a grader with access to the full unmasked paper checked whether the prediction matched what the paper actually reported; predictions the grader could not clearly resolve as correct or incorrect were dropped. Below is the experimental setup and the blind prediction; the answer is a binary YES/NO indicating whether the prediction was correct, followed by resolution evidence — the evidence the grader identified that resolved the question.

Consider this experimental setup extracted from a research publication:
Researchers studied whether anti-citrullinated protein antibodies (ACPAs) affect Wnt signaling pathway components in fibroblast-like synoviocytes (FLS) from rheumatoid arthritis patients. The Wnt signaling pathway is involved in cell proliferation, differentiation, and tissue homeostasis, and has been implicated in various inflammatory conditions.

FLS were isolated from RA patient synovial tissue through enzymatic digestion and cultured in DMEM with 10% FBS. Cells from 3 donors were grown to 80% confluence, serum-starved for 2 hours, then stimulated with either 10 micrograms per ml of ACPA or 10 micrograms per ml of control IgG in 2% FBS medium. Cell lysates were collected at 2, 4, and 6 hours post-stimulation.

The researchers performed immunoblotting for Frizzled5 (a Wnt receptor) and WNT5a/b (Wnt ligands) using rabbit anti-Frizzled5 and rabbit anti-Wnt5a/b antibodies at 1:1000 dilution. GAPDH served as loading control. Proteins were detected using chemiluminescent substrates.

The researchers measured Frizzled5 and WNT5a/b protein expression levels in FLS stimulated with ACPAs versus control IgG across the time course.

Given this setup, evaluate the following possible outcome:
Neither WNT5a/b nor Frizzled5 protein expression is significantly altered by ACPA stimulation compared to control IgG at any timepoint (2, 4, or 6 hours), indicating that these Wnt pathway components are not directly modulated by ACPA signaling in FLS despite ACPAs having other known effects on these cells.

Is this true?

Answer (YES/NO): YES